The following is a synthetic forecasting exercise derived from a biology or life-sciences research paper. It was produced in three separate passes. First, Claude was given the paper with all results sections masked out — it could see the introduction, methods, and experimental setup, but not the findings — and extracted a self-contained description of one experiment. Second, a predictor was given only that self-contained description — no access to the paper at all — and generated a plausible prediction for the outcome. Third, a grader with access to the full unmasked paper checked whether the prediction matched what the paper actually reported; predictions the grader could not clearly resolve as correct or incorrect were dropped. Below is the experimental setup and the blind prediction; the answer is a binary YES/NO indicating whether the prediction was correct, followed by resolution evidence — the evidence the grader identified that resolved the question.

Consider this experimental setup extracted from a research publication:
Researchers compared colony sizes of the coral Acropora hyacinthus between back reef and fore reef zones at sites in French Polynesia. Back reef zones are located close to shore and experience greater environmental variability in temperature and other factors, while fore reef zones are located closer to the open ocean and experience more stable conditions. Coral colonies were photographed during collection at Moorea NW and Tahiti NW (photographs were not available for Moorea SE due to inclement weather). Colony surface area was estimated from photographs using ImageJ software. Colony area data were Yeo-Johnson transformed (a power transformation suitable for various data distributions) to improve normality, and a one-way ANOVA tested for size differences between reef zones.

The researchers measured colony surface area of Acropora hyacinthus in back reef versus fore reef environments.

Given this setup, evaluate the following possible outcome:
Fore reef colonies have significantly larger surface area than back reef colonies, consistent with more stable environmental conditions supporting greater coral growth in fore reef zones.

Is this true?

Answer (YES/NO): NO